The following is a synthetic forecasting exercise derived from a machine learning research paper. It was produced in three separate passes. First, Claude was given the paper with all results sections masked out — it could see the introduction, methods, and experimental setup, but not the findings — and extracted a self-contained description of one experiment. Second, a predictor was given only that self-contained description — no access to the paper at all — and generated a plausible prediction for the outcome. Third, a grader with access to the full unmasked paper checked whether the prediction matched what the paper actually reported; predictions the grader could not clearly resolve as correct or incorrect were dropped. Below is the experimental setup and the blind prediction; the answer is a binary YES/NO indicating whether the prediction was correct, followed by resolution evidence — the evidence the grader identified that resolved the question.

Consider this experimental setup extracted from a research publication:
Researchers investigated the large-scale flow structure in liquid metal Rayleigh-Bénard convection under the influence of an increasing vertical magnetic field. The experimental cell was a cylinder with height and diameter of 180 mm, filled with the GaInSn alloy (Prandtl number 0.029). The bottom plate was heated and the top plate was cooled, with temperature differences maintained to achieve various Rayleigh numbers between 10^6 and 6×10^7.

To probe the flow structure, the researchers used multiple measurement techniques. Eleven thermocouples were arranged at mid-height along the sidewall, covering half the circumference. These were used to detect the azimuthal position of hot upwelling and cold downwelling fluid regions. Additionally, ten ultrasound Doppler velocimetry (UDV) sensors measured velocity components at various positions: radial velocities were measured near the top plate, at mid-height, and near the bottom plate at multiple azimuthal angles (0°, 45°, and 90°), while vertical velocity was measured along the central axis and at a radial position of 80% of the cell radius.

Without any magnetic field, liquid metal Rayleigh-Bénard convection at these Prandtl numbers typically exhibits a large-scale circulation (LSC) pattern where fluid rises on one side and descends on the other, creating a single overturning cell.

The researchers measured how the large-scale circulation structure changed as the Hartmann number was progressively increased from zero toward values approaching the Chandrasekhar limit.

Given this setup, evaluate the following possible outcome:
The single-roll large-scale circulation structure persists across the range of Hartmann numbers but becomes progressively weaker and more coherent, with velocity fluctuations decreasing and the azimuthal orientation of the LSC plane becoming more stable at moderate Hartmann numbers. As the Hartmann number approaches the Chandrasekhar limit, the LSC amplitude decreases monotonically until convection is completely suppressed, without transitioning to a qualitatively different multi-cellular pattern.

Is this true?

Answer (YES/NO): NO